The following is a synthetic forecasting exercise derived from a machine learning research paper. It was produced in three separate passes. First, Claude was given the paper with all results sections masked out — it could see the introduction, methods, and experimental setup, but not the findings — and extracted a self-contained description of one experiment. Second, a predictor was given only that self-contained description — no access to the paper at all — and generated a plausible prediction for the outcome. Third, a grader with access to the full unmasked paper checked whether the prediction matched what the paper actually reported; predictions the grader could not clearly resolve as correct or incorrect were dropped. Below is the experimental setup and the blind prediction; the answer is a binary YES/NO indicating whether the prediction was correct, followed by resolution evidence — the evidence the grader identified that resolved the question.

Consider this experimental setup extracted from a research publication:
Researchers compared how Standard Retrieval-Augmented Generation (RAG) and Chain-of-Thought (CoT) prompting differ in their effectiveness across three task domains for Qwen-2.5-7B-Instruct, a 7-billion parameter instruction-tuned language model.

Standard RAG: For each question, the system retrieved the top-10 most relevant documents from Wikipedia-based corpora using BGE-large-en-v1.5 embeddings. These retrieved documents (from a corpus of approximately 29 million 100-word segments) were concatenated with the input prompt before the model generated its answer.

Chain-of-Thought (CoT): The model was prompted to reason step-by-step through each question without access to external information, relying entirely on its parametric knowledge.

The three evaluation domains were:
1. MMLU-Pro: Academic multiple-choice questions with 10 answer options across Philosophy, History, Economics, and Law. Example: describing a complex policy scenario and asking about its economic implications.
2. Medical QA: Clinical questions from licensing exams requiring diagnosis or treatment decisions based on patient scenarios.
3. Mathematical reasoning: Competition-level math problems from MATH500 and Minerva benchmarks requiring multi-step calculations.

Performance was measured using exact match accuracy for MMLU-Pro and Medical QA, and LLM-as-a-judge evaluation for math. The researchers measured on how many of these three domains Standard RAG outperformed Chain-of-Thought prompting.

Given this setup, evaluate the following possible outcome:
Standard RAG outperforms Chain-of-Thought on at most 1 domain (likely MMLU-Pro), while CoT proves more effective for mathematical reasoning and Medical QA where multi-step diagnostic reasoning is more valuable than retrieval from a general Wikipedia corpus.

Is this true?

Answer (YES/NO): NO